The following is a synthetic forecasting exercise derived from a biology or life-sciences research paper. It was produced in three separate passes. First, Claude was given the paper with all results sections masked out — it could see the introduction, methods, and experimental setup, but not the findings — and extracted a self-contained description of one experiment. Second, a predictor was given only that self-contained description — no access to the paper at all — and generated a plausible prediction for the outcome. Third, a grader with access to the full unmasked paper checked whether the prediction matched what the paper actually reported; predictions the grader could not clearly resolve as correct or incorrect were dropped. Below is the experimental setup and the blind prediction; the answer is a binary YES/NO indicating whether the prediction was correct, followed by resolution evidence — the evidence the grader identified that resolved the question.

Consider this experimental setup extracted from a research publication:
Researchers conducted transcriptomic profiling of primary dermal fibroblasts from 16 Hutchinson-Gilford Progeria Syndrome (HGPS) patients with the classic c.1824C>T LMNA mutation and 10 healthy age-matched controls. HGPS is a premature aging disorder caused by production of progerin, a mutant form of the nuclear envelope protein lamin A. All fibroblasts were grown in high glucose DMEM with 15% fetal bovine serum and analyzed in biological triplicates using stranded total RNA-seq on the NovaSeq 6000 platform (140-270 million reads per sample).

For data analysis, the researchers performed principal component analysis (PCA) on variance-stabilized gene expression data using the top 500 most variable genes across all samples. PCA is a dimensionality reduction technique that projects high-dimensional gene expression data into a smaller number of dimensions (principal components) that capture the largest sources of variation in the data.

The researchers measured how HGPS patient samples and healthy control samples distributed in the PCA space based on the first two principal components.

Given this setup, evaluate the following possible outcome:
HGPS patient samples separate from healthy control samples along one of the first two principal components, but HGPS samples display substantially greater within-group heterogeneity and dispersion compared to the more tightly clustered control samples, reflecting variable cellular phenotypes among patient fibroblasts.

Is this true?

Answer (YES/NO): NO